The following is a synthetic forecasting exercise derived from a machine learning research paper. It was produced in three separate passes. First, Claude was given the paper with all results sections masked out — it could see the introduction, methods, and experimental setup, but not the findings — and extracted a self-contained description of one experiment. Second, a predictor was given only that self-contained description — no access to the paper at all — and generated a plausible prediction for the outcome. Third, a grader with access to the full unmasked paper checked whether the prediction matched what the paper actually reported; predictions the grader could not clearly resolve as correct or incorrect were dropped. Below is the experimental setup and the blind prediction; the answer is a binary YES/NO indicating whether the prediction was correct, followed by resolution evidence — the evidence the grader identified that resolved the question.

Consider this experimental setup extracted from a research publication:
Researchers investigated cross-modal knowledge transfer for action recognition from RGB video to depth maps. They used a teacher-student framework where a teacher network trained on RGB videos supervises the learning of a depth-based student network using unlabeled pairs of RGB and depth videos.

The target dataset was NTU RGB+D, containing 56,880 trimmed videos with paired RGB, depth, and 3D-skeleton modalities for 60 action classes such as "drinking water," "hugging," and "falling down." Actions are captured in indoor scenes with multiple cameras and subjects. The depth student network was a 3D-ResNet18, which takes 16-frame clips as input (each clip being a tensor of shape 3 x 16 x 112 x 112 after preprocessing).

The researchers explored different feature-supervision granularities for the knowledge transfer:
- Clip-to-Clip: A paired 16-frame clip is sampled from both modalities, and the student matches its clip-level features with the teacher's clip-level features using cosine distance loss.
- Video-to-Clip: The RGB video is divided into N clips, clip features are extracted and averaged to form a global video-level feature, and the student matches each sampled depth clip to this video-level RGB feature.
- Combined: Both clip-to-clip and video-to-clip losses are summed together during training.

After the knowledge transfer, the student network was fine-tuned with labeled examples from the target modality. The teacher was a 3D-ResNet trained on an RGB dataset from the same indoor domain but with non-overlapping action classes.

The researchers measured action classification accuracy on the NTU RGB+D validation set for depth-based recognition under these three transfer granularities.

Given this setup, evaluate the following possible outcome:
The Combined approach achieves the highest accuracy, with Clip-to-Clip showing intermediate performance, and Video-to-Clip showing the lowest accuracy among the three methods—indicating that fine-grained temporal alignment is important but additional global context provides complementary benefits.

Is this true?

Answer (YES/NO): NO